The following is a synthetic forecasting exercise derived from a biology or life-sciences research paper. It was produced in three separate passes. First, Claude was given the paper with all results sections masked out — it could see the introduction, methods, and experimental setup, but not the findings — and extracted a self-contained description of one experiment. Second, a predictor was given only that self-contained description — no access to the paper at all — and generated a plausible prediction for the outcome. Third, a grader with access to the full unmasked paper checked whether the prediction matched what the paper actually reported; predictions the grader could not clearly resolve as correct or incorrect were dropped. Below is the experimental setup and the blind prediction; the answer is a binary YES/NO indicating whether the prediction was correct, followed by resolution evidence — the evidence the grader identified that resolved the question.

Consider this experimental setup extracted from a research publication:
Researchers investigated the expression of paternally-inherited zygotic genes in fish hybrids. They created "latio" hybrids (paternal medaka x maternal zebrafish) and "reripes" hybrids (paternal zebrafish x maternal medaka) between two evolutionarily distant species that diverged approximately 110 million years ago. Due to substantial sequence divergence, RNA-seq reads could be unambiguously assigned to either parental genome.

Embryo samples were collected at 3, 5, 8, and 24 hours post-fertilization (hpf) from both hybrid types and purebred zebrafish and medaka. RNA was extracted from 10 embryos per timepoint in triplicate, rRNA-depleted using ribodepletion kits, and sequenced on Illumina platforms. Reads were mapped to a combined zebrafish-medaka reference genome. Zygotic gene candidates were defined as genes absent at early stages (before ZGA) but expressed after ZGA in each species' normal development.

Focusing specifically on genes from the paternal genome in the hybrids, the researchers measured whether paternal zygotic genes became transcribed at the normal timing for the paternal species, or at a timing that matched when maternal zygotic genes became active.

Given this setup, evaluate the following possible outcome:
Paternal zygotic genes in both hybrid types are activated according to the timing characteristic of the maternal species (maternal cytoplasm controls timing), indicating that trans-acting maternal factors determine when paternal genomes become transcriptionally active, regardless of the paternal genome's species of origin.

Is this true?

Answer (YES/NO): YES